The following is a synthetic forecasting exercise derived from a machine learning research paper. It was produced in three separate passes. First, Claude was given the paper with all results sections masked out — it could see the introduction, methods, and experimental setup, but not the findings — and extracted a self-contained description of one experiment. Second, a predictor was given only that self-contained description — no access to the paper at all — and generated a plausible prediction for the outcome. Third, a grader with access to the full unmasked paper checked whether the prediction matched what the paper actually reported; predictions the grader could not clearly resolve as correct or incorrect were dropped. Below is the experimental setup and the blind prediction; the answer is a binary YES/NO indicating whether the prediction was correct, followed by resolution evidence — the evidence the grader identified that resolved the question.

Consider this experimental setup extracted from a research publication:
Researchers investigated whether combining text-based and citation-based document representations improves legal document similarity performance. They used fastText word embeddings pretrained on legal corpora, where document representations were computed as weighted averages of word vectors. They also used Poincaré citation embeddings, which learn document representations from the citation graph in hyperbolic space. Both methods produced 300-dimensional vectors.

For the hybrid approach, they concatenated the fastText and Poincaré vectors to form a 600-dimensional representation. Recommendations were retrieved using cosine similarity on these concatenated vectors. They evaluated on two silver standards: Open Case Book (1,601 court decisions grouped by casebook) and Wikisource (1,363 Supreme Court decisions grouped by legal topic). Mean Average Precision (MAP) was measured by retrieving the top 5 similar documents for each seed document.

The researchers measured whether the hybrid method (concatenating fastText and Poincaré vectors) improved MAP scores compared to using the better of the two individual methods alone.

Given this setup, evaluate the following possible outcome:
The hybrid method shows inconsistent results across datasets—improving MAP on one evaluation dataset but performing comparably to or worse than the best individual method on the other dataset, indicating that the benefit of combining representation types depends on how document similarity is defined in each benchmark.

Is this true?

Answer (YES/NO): YES